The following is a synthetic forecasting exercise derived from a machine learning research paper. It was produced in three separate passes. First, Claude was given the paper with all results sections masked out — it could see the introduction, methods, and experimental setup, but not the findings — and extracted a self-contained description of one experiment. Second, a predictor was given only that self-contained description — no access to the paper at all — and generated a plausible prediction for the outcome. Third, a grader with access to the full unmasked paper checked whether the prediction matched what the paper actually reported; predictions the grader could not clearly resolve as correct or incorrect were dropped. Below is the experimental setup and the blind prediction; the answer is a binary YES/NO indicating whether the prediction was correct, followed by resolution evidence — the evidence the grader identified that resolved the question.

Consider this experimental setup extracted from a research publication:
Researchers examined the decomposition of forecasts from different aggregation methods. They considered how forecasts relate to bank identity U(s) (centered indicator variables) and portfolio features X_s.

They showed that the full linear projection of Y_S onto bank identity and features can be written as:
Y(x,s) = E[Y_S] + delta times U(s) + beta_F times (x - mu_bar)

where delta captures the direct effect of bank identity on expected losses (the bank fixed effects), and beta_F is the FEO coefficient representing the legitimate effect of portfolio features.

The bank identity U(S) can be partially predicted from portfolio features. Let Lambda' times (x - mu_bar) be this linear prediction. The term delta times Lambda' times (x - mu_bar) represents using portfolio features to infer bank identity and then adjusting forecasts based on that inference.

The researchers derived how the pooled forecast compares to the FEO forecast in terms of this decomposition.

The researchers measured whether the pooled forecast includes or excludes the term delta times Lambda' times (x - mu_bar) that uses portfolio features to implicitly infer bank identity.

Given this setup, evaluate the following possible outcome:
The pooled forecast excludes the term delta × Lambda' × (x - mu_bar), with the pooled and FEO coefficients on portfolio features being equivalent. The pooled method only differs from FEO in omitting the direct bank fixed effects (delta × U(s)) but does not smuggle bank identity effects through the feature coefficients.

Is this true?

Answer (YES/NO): NO